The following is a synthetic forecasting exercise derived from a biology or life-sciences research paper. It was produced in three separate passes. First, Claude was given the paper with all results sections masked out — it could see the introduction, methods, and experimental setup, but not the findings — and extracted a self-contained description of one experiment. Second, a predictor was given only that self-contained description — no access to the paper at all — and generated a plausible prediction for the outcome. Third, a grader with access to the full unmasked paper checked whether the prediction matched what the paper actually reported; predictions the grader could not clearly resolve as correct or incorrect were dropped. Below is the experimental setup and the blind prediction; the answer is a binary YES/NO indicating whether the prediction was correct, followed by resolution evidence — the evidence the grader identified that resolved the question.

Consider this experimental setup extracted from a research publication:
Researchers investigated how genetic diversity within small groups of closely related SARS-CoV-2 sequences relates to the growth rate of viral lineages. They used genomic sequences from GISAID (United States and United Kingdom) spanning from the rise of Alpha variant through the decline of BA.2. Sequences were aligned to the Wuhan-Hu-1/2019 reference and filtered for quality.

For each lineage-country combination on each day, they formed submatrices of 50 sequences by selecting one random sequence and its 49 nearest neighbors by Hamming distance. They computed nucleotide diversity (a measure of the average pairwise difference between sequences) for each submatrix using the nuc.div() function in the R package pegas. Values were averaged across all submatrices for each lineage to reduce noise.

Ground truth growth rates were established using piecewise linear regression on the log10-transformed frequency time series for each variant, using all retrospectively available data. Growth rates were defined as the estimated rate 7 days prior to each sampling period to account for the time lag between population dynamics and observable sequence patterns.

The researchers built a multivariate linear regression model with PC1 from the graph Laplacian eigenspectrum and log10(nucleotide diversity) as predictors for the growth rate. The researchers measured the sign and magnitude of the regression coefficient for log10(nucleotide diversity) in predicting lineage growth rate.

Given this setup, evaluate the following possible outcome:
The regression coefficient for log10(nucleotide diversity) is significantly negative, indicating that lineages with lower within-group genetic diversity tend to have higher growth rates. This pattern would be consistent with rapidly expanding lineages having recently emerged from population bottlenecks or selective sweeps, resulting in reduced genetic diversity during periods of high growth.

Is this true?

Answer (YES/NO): YES